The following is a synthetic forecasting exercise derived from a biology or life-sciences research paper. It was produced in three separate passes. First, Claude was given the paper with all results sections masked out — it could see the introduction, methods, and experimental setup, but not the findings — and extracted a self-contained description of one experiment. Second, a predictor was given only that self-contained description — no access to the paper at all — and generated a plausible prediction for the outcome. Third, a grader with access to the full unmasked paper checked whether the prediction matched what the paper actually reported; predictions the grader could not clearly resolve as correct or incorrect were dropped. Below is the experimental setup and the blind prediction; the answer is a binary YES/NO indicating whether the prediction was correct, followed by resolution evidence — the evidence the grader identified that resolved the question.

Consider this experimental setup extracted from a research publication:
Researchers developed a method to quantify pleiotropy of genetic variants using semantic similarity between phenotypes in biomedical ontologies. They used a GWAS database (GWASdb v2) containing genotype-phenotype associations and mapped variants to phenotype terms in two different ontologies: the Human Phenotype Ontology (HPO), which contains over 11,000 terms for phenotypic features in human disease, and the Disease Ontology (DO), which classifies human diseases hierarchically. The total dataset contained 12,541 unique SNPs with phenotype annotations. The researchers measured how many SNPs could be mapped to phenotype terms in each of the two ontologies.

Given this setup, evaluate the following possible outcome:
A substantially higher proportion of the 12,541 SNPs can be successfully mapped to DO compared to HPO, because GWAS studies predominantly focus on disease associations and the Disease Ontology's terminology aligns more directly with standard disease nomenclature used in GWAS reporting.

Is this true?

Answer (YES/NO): YES